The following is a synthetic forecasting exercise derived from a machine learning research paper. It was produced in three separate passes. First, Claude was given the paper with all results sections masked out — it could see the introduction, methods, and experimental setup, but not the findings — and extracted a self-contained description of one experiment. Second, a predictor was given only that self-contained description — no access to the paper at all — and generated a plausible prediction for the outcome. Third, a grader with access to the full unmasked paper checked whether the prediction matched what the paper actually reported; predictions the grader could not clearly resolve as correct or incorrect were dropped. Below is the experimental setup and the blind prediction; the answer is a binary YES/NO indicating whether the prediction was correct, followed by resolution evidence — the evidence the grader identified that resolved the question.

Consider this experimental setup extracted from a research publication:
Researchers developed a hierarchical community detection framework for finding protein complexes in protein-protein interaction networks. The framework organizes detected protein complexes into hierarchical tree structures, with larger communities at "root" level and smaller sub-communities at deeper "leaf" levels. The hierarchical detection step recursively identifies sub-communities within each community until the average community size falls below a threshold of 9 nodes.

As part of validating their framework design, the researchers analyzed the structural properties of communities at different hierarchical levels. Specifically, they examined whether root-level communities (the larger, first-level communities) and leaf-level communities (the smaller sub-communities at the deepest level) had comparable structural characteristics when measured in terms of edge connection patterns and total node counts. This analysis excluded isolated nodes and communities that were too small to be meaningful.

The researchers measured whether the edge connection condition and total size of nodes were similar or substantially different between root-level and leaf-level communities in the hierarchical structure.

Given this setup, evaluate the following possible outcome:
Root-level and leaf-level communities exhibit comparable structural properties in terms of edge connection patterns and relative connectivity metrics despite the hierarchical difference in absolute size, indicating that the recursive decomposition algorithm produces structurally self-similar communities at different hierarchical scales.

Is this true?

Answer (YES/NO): NO